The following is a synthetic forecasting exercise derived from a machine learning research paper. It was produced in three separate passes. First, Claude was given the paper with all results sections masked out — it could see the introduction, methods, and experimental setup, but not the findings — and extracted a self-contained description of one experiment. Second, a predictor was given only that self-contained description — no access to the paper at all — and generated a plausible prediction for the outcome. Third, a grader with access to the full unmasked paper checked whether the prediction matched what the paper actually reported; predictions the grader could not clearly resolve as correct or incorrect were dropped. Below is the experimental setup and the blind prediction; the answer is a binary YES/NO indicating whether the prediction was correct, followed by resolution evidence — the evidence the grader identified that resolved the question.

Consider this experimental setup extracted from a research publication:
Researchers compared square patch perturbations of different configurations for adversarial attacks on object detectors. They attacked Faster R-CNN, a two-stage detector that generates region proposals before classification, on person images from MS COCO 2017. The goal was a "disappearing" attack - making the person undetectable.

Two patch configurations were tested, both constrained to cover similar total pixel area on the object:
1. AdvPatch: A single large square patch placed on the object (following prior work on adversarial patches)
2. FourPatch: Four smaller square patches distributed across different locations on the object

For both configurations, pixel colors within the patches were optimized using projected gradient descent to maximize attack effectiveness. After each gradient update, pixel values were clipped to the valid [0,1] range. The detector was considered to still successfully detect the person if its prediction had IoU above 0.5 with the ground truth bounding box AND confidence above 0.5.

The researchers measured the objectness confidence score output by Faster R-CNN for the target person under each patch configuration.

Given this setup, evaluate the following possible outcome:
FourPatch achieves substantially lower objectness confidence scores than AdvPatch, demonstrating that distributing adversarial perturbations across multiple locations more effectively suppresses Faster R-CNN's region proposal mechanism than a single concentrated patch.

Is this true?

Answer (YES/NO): NO